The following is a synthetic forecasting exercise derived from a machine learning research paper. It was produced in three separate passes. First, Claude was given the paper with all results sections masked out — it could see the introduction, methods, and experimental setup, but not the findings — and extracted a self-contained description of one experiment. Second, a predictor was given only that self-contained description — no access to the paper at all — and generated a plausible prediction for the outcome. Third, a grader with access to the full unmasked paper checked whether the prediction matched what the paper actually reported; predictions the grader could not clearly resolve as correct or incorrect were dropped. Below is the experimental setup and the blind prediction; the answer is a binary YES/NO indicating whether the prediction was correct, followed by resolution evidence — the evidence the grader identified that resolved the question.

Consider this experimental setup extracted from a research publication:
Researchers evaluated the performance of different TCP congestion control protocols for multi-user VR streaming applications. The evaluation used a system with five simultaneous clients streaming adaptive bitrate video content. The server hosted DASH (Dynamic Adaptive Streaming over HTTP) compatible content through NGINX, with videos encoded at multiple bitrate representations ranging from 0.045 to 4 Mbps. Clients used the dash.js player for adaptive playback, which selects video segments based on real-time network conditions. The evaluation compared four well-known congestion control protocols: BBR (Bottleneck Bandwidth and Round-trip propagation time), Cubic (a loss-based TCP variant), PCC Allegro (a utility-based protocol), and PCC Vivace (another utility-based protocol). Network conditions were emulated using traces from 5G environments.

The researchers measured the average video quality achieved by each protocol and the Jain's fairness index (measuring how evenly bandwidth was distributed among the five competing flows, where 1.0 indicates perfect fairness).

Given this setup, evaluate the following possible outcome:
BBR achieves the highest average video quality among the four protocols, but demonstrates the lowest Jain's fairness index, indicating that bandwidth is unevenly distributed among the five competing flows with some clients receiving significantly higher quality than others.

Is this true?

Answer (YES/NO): NO